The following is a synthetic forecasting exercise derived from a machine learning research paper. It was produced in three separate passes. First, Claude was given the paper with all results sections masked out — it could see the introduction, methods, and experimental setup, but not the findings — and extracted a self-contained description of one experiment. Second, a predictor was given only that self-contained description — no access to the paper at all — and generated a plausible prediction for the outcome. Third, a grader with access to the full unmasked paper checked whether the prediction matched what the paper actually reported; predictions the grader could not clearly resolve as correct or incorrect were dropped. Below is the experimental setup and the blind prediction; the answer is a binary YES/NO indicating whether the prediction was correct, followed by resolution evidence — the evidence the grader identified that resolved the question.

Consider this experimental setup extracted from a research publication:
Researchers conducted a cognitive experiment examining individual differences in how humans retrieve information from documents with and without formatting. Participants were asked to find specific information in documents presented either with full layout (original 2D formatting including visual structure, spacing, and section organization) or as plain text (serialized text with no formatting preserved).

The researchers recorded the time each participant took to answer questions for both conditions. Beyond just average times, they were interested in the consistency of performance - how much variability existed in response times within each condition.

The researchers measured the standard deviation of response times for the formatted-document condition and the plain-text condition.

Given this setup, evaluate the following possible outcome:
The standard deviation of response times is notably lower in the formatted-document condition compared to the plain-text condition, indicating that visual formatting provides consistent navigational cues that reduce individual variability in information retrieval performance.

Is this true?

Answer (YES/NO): YES